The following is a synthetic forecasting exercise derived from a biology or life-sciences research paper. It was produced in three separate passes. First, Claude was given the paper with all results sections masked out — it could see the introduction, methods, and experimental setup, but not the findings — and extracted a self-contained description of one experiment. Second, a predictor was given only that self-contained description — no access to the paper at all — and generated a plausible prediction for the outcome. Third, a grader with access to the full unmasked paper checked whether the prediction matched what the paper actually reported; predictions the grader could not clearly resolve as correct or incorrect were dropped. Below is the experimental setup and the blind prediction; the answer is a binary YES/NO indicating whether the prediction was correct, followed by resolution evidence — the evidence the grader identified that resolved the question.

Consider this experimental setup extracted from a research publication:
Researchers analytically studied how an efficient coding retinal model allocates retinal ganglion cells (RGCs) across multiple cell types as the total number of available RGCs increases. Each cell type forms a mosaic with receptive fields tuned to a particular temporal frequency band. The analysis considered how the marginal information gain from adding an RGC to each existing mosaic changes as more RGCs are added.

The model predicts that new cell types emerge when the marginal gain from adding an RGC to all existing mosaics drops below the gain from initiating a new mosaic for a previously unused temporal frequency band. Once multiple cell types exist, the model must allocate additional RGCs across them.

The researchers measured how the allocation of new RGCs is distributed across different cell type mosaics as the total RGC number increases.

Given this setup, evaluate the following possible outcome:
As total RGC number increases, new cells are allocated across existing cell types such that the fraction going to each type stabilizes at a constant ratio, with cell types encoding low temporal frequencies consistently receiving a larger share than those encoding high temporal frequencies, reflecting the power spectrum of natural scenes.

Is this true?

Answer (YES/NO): NO